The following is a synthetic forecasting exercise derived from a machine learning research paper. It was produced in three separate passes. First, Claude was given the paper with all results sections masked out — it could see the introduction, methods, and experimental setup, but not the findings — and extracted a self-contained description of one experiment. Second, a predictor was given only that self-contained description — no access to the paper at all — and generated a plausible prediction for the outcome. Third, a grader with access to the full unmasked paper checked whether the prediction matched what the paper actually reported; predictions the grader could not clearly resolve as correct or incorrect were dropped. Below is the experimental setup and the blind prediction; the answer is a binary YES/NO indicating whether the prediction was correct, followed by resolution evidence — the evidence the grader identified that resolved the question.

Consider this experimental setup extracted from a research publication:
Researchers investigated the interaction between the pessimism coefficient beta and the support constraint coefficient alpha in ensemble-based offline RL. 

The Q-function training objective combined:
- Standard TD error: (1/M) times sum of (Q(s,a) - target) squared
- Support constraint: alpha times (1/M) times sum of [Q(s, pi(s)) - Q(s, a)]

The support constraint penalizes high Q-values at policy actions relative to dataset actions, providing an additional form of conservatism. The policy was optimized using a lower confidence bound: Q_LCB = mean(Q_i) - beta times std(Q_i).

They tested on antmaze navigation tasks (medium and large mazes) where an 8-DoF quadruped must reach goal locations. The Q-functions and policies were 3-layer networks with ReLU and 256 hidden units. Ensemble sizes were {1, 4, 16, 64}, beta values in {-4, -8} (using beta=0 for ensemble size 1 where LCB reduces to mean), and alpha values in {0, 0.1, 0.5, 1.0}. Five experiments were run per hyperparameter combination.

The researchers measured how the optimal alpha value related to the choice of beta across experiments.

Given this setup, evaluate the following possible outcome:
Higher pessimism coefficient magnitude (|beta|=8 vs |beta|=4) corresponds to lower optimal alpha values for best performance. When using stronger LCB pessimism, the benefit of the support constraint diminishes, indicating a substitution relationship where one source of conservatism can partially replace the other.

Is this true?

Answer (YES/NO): YES